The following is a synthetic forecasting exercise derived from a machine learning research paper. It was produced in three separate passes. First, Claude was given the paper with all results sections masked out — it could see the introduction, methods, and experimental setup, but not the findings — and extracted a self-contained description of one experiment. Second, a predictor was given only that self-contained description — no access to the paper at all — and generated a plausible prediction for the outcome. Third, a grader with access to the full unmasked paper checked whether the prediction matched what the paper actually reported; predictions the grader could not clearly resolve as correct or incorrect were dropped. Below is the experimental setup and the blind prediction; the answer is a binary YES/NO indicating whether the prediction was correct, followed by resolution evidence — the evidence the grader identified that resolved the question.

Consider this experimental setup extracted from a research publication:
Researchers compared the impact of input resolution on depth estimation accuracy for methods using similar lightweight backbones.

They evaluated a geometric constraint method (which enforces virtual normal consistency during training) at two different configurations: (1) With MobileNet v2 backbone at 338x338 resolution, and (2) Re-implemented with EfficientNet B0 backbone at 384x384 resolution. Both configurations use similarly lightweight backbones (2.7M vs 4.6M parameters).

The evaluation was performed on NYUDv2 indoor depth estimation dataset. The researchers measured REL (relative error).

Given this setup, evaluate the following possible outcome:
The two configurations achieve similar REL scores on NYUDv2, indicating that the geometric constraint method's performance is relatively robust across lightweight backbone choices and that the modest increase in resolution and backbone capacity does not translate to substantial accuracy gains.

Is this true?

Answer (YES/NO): NO